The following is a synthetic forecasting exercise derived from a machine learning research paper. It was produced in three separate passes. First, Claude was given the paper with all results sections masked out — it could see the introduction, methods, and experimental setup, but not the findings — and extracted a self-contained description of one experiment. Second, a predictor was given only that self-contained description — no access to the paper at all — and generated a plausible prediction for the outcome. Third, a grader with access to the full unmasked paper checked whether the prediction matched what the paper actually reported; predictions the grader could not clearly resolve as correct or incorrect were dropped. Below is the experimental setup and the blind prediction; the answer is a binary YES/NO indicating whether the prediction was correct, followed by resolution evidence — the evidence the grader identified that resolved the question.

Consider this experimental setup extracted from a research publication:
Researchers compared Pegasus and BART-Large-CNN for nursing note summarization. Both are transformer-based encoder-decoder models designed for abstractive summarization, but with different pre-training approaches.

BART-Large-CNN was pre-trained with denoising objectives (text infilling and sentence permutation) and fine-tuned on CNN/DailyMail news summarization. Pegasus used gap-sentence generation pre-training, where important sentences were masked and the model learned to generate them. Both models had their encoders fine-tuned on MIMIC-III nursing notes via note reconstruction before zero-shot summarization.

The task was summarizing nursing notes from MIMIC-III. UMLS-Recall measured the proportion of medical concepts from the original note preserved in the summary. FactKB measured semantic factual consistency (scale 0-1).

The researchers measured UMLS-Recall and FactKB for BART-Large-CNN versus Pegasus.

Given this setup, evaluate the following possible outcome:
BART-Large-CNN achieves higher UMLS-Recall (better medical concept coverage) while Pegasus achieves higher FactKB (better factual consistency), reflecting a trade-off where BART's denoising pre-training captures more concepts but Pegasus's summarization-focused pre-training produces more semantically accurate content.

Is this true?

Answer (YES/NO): NO